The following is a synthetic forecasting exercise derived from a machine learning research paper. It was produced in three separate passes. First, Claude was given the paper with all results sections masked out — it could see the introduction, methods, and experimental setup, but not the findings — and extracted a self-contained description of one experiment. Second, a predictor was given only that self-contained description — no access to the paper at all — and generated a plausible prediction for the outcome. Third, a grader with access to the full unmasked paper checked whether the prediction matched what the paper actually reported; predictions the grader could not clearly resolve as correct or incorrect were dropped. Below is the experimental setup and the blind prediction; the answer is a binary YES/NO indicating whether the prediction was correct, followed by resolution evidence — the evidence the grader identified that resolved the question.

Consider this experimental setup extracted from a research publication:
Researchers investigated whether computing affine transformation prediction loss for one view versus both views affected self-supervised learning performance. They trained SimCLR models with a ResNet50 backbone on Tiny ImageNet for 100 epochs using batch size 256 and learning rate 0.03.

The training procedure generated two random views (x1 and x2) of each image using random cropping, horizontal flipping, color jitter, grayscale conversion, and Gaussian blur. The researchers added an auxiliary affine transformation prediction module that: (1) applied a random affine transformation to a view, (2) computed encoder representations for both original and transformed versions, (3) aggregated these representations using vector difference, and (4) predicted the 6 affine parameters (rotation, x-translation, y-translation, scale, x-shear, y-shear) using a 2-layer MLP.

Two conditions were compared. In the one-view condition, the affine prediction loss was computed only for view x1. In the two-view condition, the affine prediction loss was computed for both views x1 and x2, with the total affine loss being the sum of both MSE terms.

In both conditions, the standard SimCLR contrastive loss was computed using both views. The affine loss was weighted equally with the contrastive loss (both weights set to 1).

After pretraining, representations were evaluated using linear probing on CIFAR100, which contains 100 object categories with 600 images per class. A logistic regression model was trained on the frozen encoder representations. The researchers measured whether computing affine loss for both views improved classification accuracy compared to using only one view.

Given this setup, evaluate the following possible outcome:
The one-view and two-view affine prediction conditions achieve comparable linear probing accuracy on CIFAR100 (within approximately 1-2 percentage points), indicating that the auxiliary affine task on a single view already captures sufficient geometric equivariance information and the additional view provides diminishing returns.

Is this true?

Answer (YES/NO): YES